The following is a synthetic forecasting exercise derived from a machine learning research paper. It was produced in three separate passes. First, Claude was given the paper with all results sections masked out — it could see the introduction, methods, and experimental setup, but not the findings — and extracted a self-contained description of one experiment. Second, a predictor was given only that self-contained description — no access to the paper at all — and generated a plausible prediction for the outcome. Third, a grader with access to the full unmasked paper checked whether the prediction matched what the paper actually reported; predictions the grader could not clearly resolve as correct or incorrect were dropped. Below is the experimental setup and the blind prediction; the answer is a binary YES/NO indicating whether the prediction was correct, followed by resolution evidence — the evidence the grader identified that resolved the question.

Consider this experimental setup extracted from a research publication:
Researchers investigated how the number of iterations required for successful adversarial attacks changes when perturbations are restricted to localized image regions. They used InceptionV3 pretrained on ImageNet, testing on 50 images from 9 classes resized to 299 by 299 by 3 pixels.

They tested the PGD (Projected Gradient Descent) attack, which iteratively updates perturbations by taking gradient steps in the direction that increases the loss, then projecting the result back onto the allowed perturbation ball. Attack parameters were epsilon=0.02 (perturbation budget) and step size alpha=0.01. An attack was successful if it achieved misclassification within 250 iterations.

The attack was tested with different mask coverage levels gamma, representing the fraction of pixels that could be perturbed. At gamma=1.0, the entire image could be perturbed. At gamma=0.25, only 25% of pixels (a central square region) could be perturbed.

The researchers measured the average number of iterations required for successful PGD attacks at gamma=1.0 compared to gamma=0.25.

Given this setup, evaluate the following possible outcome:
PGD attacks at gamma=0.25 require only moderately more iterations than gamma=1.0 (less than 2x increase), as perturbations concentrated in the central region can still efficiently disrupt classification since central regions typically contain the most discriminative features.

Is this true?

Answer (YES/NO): NO